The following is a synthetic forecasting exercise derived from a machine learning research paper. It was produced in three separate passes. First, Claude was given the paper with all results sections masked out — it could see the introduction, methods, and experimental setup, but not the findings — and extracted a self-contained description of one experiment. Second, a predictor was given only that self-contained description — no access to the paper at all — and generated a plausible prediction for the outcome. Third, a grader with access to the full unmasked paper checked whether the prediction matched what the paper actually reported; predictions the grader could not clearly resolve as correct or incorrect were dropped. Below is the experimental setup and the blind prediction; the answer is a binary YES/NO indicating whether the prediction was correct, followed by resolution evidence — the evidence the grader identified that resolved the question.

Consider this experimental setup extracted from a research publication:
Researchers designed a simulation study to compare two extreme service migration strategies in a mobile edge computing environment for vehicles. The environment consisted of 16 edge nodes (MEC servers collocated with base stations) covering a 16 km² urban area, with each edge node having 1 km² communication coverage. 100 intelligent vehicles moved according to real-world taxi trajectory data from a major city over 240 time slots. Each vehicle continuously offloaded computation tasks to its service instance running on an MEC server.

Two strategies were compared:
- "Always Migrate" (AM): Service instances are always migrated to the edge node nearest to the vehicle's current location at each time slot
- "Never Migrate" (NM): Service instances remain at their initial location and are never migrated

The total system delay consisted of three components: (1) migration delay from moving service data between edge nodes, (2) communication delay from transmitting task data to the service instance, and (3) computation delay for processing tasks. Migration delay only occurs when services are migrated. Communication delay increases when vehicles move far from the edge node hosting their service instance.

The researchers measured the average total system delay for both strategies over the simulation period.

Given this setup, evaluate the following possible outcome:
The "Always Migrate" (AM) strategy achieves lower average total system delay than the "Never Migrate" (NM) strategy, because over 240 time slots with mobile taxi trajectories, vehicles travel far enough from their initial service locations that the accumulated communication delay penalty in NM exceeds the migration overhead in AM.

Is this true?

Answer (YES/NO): NO